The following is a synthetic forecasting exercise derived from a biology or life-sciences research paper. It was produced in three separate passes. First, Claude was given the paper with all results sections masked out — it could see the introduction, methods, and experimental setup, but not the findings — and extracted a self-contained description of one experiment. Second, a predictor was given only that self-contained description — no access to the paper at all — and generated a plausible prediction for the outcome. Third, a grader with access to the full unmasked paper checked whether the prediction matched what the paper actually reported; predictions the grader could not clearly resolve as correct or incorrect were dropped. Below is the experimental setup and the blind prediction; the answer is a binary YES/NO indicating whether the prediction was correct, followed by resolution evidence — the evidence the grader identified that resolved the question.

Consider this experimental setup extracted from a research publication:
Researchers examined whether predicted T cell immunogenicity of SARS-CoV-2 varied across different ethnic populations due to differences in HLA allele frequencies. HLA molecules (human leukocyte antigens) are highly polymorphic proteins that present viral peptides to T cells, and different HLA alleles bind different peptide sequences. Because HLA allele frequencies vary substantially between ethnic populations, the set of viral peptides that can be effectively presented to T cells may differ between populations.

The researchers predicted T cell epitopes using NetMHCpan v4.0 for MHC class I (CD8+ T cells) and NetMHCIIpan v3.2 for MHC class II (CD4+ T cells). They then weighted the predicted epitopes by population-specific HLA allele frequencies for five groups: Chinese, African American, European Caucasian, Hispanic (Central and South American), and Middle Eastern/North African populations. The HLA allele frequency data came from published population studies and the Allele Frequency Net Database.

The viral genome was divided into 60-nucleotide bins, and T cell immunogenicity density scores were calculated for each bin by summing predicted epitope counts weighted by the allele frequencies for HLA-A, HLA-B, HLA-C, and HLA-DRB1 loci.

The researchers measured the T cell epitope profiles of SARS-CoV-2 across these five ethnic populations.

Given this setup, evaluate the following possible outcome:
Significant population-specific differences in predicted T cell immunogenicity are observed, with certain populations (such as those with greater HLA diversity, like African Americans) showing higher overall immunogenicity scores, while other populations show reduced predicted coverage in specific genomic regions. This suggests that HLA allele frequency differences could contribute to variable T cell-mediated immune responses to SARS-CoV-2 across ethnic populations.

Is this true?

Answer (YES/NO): NO